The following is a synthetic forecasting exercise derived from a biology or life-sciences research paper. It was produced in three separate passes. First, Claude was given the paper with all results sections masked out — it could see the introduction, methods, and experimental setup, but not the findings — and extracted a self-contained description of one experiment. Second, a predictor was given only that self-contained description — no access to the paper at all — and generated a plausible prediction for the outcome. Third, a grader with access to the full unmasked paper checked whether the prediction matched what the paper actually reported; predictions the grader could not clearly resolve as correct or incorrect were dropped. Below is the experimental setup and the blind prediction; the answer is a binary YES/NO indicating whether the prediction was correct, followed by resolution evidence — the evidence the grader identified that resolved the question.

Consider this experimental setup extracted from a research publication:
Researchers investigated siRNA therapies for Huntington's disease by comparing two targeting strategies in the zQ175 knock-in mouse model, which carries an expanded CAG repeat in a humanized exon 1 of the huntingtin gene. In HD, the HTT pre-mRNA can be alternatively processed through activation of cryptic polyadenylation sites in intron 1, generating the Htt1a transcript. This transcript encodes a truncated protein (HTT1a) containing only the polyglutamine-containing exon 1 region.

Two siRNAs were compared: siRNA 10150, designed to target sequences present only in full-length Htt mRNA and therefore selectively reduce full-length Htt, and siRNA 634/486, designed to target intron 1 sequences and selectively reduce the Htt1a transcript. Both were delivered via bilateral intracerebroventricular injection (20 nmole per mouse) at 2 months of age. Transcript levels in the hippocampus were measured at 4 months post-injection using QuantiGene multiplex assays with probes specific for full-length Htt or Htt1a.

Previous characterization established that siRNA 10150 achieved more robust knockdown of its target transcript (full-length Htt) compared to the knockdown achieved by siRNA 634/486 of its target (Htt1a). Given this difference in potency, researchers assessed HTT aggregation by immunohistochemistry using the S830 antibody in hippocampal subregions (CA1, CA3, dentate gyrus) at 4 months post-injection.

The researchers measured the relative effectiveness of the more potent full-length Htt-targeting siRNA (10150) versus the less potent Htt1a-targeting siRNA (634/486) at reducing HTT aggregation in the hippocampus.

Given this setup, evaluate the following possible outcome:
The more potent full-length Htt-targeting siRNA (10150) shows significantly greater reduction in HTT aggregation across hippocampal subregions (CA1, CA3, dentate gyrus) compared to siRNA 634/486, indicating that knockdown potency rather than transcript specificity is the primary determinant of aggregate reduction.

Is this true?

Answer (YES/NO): NO